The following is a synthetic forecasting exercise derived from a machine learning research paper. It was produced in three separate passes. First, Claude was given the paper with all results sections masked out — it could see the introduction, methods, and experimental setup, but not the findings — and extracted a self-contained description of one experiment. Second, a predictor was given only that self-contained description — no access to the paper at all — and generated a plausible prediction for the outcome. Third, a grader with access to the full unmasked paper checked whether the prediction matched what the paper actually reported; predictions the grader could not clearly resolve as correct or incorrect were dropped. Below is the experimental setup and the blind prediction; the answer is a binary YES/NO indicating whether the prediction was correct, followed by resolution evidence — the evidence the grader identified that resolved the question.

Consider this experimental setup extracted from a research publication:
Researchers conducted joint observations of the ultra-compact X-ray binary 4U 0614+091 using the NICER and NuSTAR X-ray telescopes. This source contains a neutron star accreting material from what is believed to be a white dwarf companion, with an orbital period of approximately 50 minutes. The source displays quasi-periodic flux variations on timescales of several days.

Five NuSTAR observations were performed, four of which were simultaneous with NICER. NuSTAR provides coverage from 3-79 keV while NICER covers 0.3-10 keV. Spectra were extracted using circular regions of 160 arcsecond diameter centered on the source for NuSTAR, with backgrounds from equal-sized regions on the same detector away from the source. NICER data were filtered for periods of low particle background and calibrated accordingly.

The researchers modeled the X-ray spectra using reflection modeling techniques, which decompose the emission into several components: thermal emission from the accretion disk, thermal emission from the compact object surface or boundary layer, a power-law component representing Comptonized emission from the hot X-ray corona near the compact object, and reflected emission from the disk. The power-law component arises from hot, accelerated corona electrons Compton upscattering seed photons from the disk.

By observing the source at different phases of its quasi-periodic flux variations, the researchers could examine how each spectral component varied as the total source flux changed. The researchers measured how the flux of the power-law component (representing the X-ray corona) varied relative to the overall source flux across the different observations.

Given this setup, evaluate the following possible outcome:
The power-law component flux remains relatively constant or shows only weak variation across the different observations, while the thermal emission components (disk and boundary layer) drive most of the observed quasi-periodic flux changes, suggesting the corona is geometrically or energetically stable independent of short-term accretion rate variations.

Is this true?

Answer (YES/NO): NO